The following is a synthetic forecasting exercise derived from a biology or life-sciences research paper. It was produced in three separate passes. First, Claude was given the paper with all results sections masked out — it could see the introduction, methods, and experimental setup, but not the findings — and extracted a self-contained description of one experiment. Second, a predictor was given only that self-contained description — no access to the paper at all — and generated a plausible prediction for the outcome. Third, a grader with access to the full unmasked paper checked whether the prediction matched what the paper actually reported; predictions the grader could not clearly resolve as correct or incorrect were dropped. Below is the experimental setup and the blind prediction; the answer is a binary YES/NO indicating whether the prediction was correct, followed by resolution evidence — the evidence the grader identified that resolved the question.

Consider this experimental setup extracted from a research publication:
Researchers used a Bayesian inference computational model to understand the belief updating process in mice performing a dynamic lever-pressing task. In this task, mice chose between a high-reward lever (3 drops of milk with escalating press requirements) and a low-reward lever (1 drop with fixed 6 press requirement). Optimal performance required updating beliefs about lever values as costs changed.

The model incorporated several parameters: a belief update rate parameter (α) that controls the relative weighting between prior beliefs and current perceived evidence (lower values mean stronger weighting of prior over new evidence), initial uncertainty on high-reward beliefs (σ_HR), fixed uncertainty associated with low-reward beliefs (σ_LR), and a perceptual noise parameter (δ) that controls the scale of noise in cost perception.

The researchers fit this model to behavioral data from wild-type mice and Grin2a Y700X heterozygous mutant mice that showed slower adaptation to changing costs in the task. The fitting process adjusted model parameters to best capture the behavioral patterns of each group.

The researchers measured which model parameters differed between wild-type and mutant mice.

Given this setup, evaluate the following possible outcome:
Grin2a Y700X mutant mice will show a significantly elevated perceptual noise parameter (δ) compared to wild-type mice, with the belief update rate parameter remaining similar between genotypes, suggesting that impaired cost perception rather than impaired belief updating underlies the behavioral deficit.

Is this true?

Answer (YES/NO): NO